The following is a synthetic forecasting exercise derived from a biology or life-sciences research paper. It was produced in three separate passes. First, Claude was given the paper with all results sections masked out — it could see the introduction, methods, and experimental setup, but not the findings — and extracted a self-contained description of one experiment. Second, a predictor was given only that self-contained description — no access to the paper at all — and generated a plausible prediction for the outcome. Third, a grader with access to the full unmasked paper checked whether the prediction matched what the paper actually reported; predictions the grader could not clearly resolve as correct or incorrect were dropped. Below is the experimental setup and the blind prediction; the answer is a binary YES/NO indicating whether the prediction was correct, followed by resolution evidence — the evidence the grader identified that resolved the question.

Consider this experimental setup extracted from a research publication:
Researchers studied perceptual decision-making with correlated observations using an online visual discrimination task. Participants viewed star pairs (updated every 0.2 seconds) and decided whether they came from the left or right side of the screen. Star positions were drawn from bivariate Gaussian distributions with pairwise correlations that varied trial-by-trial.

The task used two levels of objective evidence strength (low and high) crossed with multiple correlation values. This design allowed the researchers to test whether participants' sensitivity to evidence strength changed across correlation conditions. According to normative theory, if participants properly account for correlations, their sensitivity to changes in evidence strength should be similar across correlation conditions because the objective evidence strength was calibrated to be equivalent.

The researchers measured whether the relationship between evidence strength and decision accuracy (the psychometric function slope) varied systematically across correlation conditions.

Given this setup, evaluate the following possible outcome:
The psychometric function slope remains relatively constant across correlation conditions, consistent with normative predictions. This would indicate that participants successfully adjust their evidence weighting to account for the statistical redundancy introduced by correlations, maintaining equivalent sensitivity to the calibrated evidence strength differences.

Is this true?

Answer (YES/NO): YES